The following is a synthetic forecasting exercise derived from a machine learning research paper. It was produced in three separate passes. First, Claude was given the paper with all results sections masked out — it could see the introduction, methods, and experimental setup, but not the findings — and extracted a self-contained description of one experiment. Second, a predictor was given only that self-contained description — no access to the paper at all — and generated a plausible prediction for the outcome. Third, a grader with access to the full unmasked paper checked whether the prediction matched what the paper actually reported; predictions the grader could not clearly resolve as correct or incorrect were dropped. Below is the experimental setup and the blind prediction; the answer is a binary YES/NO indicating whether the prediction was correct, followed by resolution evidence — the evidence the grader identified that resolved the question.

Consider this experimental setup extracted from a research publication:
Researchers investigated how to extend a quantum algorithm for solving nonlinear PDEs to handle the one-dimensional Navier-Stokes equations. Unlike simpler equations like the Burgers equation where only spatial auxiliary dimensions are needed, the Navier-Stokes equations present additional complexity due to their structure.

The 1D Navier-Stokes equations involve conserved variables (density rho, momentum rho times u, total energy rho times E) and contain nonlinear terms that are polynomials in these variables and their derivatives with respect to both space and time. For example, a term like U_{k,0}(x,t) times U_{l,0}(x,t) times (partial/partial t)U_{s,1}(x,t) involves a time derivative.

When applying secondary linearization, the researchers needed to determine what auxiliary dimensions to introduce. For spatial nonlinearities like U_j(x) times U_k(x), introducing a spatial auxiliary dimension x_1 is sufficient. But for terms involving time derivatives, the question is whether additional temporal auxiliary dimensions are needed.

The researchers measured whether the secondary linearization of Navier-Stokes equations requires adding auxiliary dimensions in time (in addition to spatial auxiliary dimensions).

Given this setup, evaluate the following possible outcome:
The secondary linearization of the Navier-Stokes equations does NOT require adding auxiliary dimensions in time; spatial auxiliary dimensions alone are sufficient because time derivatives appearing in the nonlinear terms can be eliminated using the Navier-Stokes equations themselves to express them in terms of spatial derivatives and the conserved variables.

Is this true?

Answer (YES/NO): NO